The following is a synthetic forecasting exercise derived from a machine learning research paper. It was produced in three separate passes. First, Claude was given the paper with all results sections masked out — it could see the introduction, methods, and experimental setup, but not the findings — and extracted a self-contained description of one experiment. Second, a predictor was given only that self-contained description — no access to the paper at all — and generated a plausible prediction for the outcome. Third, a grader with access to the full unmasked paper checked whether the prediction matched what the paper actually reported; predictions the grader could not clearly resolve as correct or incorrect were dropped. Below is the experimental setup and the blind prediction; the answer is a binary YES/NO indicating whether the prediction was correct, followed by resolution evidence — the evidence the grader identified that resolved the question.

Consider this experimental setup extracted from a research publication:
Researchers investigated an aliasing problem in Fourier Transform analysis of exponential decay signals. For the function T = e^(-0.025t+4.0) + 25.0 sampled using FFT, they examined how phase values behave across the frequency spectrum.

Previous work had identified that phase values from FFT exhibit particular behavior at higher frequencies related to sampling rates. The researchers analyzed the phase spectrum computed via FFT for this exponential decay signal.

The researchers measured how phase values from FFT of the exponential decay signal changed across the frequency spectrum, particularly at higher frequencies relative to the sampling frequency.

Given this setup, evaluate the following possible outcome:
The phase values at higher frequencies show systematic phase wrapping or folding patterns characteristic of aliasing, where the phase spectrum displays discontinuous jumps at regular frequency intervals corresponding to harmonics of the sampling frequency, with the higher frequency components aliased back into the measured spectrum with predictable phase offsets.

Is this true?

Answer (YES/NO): NO